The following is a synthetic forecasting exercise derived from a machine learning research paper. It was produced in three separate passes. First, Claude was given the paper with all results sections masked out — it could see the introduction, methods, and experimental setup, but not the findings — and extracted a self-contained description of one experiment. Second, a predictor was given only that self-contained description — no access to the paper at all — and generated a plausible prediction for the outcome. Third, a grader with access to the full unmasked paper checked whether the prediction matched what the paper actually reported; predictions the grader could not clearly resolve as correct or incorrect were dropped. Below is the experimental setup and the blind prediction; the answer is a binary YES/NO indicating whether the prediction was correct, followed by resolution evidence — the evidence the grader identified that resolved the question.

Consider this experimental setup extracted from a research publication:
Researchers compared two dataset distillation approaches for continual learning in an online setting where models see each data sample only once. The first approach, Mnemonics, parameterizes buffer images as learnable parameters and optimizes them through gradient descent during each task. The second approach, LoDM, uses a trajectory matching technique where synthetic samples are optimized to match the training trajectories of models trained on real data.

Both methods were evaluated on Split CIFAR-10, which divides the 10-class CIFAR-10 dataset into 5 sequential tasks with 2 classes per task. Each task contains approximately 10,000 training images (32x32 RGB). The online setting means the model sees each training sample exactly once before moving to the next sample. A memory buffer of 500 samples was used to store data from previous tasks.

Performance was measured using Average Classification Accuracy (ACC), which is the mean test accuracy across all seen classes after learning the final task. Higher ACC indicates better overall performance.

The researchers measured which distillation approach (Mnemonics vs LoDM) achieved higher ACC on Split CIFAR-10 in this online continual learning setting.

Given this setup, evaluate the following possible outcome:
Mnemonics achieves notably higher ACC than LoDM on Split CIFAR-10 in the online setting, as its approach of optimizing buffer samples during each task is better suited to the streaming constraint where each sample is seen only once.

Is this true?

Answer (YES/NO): YES